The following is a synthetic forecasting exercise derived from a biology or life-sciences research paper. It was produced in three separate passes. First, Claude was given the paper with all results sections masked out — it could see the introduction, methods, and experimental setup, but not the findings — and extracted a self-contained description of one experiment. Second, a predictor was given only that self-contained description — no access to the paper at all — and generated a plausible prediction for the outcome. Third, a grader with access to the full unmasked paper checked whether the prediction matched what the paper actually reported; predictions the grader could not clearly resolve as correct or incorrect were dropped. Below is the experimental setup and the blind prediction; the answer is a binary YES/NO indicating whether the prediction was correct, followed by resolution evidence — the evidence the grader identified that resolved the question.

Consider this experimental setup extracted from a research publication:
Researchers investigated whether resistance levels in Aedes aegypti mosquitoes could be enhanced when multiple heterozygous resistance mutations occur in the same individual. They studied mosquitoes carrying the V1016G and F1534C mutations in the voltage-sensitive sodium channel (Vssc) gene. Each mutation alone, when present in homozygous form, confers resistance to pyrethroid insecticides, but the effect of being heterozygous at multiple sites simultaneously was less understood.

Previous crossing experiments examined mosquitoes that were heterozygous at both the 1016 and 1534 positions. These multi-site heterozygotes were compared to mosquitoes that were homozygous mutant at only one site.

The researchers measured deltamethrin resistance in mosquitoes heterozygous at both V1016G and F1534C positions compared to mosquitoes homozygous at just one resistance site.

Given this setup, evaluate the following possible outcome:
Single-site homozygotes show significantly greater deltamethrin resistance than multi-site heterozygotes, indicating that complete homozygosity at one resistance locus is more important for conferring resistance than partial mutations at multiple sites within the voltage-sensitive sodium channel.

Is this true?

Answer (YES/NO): NO